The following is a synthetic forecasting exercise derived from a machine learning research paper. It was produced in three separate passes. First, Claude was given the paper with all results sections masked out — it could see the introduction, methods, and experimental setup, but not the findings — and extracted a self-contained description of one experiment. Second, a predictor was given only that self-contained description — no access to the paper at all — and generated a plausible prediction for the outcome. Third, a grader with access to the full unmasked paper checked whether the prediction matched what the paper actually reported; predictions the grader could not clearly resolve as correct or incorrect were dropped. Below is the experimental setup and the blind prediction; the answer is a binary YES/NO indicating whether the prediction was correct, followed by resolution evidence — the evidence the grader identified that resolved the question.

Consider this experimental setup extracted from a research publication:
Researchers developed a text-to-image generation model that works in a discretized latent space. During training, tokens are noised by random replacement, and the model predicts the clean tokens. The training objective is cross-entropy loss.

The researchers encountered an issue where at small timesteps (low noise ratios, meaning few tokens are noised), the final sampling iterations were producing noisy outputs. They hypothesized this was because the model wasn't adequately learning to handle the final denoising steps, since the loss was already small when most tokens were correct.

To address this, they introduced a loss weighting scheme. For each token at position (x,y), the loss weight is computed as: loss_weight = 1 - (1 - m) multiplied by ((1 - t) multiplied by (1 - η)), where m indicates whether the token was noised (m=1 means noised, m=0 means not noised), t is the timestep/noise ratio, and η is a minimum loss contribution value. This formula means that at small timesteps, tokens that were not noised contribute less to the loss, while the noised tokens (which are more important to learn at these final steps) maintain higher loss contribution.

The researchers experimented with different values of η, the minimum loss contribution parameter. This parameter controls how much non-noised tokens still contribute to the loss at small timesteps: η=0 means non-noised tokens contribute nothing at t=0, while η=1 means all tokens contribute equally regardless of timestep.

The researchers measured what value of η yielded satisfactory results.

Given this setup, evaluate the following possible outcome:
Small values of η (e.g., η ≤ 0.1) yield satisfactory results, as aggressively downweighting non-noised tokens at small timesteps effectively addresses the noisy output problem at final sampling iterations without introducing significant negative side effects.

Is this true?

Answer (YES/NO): NO